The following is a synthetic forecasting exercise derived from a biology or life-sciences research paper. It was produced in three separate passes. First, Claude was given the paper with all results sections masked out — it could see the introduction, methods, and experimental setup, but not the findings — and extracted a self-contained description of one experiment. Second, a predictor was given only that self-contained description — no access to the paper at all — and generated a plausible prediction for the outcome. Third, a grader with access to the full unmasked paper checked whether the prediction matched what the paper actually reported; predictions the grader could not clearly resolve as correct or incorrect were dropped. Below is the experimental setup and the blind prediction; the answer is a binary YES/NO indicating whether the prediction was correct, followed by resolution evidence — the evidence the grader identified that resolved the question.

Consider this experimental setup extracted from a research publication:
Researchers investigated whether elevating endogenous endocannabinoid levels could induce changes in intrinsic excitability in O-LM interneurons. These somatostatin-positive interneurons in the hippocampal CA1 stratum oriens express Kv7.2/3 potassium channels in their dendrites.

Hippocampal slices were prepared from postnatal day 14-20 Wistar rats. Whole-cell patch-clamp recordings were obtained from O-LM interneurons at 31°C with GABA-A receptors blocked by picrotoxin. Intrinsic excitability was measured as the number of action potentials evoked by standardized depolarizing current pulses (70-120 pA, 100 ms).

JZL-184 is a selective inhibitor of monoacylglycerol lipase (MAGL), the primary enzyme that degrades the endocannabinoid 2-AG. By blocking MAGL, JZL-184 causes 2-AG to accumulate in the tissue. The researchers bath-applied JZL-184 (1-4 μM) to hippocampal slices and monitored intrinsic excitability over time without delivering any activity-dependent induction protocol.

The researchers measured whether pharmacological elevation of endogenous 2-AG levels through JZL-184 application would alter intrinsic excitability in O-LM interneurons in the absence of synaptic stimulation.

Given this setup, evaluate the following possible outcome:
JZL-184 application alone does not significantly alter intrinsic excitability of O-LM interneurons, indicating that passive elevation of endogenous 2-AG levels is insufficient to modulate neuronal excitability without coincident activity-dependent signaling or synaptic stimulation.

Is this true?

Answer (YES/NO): NO